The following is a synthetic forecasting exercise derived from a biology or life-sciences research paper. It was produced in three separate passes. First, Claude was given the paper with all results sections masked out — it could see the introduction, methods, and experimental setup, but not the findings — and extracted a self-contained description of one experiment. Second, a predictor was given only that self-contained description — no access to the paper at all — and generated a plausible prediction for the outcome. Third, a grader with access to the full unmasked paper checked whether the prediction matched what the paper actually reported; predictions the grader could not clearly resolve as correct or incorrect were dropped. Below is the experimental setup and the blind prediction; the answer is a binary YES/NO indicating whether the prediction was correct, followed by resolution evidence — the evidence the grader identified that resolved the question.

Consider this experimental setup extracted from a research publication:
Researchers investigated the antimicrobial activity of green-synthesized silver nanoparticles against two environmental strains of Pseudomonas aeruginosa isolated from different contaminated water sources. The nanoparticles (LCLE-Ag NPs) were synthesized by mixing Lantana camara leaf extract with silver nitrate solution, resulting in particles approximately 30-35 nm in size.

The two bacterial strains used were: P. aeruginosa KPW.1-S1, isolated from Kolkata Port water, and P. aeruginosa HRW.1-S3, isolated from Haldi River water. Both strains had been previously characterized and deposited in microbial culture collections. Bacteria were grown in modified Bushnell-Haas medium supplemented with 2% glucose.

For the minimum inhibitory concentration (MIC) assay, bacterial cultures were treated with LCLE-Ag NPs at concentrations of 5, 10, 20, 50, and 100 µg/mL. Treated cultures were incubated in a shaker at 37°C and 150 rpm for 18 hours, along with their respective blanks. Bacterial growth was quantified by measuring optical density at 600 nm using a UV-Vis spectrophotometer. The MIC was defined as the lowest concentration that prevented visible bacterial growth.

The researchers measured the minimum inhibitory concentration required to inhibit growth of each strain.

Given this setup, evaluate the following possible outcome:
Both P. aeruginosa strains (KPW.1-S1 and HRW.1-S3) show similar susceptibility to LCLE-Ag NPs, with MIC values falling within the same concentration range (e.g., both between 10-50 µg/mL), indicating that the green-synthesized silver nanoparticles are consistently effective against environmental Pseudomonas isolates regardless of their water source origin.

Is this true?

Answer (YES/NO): NO